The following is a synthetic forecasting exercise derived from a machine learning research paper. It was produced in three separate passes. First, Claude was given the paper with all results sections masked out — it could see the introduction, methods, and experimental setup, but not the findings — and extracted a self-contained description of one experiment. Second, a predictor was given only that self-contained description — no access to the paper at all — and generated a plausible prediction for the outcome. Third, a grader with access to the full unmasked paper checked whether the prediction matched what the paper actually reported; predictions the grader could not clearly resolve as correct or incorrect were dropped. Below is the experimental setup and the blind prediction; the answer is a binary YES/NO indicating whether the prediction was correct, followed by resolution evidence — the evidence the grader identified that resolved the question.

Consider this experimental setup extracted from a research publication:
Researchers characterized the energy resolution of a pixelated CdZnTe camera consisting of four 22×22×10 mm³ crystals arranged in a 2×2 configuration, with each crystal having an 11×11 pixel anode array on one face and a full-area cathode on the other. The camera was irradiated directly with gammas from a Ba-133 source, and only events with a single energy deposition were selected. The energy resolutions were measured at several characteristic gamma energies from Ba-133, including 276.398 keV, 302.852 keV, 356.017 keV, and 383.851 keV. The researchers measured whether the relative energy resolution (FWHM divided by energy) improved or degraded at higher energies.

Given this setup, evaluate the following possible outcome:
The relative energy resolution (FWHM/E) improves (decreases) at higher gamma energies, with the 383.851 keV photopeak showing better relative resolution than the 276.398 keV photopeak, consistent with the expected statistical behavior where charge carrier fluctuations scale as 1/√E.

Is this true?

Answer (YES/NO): YES